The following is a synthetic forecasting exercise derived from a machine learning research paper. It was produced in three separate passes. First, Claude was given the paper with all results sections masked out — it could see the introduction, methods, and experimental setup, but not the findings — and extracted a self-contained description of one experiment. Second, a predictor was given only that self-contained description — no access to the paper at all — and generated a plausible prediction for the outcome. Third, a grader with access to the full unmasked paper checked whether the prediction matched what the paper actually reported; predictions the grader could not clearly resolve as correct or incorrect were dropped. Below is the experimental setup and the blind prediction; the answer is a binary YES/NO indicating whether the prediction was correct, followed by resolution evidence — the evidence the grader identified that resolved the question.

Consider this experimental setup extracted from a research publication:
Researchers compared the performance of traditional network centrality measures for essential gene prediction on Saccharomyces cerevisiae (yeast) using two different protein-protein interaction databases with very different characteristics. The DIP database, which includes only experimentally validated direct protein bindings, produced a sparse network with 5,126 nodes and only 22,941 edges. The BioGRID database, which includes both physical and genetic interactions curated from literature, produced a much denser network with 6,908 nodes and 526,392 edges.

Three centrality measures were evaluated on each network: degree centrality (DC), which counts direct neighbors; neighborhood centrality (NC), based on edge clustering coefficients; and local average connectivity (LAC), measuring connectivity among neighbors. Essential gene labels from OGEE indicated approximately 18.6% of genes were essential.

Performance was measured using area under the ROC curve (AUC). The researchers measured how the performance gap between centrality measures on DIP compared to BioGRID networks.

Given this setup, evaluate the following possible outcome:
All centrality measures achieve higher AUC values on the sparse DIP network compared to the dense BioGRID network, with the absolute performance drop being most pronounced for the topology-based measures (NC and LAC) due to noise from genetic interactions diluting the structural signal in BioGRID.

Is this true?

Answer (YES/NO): NO